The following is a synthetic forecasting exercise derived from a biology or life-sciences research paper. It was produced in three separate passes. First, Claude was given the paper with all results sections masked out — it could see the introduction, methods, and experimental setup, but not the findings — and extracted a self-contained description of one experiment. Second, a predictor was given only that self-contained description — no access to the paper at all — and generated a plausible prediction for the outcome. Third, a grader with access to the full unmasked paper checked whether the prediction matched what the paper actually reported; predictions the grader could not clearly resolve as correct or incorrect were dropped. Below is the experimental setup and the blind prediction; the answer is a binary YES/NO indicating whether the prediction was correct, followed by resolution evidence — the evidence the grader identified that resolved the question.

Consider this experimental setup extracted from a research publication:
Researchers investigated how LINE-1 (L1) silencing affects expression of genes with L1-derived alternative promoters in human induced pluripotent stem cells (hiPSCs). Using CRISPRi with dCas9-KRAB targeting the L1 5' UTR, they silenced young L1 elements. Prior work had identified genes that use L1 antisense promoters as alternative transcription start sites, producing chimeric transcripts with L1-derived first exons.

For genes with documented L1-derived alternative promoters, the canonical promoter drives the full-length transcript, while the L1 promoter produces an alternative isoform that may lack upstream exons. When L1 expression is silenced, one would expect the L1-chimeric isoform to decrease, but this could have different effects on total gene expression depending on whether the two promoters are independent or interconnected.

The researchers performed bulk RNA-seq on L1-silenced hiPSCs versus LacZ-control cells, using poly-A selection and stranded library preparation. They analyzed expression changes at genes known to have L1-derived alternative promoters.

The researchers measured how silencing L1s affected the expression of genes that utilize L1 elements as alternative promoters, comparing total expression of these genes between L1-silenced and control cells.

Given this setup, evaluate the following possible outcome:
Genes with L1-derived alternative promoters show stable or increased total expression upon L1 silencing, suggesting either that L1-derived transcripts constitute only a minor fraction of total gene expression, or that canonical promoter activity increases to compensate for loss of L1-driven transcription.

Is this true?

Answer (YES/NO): NO